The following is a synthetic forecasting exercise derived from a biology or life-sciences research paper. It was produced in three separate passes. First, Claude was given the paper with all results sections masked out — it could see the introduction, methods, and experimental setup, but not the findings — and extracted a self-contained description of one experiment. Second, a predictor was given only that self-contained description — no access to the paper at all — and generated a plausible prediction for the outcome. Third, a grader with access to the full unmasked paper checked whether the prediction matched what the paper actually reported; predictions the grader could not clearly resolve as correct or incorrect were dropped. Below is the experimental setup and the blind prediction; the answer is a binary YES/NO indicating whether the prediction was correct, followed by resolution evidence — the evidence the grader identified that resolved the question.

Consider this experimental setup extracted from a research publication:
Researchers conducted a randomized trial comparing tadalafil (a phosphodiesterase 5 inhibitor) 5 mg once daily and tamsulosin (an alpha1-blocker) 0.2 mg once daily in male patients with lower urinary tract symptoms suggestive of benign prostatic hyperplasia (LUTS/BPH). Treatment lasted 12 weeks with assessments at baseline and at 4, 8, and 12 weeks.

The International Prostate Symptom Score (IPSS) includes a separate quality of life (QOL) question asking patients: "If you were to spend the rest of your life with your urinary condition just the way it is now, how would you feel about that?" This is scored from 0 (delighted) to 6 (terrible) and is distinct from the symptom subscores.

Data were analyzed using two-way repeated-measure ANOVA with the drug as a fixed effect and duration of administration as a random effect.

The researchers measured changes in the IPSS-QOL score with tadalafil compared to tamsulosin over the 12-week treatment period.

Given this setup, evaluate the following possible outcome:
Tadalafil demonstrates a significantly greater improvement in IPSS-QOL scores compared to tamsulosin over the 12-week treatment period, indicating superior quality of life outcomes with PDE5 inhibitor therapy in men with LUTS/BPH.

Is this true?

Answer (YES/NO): NO